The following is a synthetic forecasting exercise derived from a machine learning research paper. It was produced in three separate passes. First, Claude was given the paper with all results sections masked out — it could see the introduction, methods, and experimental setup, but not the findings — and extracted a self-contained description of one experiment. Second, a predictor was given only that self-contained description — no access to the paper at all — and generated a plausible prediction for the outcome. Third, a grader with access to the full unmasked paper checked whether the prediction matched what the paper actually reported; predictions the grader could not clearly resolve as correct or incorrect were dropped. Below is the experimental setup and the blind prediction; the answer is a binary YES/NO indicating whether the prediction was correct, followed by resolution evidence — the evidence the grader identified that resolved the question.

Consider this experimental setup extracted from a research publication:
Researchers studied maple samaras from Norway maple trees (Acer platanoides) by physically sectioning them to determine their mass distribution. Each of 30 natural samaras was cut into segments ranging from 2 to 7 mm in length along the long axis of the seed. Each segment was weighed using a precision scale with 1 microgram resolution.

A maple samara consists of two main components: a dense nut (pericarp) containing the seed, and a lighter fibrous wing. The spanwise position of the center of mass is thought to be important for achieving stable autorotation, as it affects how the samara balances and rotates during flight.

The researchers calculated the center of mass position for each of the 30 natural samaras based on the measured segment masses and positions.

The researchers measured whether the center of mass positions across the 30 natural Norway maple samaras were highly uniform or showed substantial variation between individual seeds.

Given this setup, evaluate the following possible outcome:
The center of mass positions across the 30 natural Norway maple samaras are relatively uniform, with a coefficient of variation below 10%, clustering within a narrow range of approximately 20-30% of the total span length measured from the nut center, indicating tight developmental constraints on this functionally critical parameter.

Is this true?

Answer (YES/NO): NO